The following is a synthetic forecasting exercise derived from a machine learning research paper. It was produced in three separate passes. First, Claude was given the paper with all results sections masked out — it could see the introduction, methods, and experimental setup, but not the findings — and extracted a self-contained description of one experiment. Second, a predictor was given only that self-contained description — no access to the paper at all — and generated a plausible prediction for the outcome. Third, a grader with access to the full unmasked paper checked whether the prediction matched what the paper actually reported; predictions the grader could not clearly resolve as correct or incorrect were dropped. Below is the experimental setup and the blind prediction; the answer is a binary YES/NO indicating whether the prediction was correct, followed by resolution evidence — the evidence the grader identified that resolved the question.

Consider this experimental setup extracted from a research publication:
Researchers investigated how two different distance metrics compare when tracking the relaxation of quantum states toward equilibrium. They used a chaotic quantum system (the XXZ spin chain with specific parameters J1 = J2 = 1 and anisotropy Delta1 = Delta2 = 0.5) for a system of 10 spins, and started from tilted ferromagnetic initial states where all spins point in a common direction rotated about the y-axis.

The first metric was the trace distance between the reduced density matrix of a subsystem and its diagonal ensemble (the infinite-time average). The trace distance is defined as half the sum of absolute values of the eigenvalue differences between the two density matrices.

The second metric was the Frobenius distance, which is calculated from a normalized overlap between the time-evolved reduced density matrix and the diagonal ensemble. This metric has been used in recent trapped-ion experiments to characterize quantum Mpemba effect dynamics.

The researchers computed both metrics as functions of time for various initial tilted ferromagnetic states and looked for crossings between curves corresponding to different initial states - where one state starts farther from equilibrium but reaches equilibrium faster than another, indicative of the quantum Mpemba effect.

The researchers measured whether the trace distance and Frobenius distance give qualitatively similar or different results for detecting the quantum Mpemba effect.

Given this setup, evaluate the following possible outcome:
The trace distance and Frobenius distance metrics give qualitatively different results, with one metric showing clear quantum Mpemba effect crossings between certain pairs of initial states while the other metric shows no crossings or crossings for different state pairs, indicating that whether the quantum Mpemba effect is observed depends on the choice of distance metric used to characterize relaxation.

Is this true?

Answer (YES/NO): NO